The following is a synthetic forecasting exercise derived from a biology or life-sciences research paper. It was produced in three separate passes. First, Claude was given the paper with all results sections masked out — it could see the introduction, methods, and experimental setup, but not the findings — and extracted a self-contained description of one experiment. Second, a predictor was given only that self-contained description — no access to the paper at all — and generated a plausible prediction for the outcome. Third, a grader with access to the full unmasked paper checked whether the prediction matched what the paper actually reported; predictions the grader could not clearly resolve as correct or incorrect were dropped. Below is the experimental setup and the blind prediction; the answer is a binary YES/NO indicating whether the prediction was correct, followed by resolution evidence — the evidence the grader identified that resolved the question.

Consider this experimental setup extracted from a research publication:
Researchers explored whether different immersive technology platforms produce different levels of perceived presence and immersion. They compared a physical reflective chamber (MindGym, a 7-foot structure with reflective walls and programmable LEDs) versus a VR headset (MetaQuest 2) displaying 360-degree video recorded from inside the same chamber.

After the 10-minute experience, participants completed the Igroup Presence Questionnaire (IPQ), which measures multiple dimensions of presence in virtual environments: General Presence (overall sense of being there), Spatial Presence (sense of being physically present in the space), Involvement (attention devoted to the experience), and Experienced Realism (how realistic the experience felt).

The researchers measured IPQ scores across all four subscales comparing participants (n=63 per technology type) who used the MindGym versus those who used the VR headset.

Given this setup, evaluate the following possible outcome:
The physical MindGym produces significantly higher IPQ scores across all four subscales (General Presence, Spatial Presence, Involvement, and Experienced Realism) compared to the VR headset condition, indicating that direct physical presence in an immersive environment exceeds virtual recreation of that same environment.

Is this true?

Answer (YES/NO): NO